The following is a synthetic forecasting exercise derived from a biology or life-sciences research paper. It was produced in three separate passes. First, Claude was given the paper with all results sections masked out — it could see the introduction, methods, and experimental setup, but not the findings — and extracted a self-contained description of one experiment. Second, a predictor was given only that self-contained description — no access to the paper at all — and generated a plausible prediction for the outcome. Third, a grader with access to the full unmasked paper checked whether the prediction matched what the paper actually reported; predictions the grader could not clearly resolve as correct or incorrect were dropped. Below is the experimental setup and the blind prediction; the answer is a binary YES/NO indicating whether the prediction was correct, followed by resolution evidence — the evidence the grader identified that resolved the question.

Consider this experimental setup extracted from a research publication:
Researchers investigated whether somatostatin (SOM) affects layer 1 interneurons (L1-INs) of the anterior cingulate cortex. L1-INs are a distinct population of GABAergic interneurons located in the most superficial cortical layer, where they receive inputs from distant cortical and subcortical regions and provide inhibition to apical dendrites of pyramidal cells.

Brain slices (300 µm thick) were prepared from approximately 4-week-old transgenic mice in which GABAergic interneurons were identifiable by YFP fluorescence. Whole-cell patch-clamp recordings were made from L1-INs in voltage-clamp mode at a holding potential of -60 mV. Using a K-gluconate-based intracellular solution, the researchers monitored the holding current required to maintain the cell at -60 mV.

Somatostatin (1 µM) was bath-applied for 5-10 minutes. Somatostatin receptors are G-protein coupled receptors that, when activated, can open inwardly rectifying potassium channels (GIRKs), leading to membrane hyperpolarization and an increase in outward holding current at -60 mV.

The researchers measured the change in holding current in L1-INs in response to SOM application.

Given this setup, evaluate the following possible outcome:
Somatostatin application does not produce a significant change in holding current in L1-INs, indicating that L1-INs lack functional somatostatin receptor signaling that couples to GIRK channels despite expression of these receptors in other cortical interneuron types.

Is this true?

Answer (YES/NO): NO